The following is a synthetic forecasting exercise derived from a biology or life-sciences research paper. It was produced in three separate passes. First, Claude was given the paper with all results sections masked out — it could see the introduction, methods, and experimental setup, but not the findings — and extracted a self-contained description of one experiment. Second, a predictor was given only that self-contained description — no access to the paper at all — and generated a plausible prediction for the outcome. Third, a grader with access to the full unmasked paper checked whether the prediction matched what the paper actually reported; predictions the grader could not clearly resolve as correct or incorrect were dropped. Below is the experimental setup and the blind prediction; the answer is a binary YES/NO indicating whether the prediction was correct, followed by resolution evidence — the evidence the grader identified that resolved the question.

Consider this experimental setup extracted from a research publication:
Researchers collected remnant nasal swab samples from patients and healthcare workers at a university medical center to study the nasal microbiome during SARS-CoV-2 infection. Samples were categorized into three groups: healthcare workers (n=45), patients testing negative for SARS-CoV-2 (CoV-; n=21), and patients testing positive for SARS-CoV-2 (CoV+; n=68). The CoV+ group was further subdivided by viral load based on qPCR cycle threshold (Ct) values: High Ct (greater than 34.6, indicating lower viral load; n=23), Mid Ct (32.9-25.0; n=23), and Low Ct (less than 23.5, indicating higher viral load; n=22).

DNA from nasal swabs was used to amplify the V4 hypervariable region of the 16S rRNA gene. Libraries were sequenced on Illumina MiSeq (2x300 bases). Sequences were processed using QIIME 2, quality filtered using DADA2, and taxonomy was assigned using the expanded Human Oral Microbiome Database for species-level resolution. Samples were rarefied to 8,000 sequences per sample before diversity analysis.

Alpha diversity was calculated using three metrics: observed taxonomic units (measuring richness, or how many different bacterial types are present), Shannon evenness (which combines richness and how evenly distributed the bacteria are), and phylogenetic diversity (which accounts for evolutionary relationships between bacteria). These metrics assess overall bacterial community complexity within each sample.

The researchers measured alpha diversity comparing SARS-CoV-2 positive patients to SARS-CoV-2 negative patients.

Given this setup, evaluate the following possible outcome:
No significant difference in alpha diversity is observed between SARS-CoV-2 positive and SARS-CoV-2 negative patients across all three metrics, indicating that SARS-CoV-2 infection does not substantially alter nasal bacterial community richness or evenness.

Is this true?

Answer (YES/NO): NO